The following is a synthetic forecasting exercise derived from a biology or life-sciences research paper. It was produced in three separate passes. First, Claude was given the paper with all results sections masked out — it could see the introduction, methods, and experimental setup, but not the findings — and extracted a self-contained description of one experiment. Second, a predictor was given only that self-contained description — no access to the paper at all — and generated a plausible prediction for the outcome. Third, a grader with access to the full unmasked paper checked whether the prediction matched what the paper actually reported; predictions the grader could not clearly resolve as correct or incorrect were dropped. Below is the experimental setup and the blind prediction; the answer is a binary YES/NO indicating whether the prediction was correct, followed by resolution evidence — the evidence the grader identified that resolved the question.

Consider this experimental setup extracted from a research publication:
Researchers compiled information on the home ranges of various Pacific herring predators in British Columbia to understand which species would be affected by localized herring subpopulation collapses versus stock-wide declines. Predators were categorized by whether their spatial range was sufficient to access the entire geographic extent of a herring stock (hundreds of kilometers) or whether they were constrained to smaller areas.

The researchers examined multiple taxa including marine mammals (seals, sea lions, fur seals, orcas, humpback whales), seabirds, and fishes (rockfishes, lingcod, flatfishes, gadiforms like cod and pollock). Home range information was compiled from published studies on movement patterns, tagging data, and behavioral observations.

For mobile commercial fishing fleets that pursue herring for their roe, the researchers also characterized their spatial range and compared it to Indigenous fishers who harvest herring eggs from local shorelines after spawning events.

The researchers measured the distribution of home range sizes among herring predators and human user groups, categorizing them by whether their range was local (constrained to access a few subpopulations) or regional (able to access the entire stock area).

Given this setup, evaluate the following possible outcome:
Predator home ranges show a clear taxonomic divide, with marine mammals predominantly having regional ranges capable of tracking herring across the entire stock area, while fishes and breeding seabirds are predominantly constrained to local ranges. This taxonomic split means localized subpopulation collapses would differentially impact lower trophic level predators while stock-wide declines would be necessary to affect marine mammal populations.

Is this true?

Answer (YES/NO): NO